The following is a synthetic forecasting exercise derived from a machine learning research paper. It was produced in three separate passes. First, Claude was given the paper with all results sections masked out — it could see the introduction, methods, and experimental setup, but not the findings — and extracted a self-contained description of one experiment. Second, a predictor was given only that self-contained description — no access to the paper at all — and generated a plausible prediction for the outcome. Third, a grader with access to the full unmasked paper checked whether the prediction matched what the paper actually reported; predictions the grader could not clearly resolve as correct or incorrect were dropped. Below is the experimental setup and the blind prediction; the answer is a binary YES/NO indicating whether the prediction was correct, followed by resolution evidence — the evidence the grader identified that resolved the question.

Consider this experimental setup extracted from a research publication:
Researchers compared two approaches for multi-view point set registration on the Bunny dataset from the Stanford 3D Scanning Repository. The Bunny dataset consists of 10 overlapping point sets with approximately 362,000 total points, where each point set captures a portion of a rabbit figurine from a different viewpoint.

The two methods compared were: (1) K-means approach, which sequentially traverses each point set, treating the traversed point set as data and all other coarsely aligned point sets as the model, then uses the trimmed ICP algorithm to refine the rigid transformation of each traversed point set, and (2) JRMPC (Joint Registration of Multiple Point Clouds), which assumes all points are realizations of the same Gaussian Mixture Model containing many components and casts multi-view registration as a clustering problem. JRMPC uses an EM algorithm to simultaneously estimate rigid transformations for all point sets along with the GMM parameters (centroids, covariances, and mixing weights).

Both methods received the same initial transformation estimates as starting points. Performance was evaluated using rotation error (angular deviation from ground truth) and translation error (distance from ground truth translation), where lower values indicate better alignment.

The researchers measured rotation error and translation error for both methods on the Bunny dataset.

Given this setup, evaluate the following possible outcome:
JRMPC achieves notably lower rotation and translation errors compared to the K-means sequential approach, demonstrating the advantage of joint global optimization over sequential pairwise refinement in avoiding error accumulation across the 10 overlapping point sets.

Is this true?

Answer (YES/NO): NO